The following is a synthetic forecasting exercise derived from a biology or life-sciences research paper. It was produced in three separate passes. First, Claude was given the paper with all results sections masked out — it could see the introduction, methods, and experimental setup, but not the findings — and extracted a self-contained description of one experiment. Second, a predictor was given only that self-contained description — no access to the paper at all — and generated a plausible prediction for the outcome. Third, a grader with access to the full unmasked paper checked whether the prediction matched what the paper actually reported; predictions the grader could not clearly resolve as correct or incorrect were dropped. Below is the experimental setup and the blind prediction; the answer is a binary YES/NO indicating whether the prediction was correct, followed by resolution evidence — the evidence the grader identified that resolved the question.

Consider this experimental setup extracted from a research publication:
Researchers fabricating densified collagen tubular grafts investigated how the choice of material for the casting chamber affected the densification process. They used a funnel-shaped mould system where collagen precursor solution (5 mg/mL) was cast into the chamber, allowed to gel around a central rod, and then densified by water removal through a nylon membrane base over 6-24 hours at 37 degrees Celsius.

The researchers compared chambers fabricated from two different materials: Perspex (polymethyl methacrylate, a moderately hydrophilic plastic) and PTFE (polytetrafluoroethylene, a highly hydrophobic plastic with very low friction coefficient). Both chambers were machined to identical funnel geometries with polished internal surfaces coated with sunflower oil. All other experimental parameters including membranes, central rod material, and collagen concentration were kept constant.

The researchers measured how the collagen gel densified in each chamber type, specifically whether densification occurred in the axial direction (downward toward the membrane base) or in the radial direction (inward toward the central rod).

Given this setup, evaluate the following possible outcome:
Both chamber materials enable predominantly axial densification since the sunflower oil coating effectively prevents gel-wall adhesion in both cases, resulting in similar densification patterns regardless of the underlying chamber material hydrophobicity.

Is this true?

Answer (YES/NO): NO